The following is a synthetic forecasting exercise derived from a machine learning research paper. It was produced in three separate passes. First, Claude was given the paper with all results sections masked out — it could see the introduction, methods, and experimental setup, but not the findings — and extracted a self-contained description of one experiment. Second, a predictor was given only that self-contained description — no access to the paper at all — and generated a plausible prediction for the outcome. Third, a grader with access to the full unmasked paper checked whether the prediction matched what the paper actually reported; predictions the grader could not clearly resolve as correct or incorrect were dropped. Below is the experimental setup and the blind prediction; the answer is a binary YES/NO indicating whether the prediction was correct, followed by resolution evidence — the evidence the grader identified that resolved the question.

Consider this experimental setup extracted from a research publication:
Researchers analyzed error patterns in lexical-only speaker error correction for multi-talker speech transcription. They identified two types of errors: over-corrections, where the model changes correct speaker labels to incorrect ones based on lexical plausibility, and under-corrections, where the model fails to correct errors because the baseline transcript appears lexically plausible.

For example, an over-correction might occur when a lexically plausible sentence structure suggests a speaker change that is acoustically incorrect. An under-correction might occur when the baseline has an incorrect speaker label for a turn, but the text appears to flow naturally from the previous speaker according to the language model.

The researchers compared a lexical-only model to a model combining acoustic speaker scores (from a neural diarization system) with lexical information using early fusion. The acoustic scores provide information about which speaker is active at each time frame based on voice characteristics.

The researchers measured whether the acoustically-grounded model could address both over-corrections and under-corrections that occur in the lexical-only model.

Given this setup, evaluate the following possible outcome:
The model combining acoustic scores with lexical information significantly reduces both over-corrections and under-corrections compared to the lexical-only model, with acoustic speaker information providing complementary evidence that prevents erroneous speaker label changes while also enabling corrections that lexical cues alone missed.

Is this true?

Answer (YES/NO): YES